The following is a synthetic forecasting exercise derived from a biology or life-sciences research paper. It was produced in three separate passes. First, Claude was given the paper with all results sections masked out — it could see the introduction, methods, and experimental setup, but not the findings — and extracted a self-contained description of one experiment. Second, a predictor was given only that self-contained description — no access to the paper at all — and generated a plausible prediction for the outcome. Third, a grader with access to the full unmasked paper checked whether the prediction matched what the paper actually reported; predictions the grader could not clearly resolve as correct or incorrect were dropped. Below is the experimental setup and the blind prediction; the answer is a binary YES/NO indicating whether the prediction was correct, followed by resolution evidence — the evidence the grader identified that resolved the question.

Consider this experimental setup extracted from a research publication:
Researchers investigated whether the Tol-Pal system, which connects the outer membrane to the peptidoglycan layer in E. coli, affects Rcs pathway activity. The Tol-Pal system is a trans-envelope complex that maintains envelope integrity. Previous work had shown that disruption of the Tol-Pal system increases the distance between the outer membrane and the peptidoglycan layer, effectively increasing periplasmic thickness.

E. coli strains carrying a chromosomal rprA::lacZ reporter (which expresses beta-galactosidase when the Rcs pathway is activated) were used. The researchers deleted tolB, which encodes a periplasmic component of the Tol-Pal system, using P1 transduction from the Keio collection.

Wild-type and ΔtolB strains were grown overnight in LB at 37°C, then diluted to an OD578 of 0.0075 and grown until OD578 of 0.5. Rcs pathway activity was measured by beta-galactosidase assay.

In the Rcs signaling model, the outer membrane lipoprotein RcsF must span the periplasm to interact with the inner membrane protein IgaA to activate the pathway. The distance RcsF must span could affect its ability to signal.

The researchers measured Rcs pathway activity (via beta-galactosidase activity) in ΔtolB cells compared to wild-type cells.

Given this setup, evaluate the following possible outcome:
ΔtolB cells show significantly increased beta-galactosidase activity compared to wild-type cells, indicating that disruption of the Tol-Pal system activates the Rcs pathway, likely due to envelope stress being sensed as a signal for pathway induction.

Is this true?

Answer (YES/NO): YES